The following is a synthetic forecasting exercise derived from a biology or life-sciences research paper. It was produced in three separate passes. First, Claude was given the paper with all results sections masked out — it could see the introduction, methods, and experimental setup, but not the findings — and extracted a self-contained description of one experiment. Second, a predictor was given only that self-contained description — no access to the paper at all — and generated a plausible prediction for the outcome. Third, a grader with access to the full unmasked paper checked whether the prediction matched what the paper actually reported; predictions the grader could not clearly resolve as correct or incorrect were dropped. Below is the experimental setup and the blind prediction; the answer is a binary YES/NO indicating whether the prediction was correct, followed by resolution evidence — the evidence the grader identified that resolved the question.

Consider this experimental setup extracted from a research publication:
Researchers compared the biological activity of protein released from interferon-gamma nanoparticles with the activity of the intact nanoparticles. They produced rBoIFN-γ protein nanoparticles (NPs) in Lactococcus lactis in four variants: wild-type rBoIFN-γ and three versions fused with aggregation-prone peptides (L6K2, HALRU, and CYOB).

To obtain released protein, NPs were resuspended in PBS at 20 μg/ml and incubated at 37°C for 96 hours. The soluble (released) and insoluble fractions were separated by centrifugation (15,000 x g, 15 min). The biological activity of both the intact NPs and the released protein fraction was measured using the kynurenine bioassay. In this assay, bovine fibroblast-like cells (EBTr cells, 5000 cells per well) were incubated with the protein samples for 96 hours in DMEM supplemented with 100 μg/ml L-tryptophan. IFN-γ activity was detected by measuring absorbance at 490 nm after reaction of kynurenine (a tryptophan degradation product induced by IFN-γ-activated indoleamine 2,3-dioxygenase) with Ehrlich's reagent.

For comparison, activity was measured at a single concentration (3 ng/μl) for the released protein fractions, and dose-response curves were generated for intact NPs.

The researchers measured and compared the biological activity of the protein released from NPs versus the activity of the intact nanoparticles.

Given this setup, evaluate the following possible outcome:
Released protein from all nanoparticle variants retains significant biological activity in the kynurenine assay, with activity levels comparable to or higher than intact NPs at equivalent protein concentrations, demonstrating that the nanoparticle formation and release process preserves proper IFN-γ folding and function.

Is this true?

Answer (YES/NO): NO